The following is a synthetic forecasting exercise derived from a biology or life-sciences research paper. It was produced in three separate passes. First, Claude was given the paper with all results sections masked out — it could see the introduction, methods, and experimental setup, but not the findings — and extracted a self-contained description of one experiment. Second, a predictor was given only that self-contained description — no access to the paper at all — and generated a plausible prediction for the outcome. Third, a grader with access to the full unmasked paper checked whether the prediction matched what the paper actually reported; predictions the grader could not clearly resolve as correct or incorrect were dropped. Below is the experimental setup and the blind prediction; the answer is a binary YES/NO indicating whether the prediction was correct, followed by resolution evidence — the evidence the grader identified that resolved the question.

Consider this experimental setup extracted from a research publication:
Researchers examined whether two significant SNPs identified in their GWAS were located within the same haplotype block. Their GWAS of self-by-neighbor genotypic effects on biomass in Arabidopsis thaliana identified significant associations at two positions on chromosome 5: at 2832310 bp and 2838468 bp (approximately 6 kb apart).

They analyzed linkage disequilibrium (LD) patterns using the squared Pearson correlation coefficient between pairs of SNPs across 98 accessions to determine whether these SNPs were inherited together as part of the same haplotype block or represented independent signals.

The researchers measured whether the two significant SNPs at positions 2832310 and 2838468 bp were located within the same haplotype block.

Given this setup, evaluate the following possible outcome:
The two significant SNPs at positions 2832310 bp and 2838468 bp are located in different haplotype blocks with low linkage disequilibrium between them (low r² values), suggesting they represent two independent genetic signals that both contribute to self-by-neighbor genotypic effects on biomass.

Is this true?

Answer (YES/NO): NO